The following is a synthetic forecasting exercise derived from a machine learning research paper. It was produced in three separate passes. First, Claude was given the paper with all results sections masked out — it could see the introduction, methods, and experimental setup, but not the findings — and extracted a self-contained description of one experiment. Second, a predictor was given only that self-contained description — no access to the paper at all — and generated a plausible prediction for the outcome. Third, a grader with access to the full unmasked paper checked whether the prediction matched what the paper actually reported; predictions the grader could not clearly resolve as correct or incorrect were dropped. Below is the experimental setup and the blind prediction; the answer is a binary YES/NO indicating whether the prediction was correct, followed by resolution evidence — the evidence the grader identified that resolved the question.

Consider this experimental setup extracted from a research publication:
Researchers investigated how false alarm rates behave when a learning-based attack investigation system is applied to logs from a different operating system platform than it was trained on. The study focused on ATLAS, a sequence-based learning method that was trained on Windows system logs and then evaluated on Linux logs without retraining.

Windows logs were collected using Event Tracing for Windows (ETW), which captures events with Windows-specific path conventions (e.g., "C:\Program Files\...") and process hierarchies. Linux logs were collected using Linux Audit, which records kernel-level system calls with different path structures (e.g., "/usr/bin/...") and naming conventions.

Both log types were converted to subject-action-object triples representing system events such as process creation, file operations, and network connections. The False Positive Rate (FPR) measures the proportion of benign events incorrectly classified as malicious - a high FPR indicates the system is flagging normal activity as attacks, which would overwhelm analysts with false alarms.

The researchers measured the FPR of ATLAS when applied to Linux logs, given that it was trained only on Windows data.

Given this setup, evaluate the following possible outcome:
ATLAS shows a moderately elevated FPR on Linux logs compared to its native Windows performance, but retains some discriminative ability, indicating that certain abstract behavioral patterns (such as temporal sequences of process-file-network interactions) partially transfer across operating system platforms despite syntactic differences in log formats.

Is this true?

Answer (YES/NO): NO